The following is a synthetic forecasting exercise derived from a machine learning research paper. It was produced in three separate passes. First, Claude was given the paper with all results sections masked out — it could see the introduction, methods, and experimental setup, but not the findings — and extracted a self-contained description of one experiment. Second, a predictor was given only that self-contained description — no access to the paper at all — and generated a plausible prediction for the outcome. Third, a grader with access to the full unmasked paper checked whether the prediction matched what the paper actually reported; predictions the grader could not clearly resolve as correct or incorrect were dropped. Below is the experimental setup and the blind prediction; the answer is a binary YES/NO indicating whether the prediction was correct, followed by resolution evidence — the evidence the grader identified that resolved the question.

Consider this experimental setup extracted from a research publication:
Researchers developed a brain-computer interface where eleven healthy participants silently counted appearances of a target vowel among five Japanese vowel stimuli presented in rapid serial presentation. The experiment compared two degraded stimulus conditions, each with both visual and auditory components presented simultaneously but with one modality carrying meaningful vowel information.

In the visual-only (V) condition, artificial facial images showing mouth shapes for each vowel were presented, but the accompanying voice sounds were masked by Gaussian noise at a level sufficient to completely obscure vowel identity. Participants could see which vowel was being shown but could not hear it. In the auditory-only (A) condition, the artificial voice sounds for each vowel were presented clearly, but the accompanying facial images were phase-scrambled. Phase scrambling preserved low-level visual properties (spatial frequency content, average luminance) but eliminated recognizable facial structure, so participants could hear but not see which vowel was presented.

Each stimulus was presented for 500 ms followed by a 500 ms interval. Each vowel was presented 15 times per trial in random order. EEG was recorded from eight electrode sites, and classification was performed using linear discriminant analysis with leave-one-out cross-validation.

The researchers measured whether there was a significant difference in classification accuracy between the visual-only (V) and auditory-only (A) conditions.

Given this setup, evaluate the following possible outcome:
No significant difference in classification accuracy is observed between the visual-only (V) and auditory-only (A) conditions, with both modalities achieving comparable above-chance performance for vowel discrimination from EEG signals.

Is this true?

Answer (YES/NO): NO